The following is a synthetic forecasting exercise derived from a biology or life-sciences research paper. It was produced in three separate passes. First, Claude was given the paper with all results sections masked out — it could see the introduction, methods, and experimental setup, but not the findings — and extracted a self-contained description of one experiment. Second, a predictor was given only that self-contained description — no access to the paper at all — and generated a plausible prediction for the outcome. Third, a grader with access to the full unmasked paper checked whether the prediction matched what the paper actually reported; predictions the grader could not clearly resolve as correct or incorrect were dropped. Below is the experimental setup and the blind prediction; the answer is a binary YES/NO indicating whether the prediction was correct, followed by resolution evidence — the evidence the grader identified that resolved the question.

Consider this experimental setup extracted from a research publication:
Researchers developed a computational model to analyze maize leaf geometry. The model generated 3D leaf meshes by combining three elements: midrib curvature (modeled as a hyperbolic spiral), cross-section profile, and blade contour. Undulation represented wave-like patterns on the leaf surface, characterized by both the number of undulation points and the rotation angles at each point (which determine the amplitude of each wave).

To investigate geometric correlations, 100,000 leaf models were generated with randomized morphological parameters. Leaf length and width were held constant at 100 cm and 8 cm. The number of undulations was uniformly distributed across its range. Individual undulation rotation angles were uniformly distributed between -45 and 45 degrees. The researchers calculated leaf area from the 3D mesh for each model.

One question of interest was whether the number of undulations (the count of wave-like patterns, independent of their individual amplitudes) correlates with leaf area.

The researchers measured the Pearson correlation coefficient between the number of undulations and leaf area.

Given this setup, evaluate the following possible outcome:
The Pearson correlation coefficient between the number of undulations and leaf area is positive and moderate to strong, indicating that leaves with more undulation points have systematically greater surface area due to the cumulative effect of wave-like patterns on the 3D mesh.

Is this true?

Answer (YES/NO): NO